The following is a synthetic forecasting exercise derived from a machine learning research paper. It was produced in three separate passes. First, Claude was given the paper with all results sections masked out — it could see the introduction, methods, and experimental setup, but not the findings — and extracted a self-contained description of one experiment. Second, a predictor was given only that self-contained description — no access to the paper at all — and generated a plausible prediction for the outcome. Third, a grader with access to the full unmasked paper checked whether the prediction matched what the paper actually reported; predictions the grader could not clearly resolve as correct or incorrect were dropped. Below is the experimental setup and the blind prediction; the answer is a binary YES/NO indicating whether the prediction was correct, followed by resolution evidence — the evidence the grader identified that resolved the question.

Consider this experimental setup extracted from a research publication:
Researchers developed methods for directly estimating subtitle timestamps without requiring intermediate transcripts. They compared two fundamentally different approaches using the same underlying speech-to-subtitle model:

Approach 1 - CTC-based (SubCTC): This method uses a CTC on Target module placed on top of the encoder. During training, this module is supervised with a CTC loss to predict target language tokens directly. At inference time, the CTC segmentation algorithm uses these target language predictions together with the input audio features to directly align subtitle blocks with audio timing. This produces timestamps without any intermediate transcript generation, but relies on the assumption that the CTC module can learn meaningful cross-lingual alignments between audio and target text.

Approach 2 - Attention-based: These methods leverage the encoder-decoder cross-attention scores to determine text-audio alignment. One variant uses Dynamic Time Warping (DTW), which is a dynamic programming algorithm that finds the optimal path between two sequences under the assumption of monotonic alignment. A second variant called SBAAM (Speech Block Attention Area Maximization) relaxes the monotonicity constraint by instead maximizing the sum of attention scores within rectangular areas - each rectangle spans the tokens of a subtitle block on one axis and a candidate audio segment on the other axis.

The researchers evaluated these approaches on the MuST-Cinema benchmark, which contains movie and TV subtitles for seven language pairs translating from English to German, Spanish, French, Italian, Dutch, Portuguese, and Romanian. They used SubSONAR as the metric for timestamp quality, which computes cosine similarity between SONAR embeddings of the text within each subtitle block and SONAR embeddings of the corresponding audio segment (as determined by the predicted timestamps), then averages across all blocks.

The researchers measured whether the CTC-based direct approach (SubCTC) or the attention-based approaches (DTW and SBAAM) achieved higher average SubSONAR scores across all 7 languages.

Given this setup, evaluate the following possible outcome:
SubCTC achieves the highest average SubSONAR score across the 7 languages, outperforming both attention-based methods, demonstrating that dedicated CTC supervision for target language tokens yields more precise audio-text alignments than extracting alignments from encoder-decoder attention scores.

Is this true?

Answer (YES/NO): NO